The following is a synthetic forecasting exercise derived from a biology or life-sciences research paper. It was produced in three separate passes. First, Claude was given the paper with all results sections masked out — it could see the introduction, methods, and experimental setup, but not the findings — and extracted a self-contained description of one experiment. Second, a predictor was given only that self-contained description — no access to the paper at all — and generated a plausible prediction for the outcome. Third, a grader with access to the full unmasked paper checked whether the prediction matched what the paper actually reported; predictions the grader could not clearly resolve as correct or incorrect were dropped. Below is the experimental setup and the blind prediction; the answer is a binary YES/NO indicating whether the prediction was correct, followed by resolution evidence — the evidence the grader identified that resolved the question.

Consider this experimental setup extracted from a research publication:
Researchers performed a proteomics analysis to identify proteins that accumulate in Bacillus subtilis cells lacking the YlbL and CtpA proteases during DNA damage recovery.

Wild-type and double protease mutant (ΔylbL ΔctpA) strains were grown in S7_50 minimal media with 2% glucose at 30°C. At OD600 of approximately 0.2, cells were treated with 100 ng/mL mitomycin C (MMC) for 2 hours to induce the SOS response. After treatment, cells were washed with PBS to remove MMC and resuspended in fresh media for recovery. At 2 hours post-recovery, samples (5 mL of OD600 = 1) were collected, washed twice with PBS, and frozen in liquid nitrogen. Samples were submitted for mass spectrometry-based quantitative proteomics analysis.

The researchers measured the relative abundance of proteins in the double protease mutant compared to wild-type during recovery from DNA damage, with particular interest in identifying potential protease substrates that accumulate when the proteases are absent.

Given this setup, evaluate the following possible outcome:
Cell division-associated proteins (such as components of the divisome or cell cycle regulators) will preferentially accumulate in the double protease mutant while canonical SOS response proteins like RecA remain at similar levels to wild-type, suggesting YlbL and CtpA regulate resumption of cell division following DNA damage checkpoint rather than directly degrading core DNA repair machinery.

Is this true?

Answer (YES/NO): NO